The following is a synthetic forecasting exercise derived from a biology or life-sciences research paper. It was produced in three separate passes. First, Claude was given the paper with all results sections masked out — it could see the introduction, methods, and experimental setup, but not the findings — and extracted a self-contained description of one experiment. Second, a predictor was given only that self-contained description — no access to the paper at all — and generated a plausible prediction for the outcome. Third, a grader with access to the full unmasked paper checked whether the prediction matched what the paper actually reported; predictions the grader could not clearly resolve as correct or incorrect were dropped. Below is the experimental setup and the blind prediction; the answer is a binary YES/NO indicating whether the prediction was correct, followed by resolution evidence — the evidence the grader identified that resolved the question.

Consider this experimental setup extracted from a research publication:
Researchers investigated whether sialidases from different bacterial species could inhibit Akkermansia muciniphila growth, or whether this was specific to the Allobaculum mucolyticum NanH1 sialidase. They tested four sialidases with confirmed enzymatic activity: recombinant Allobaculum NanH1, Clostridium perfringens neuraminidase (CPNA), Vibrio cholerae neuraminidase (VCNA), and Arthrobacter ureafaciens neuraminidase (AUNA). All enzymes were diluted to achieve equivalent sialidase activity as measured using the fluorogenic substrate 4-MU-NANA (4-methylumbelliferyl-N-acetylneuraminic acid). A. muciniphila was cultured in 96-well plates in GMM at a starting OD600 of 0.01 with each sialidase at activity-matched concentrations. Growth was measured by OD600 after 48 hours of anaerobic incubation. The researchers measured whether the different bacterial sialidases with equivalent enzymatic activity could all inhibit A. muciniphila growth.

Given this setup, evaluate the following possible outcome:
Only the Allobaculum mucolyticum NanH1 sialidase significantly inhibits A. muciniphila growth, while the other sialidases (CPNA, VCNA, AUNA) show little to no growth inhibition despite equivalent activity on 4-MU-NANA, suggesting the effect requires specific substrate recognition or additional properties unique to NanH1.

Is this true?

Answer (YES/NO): NO